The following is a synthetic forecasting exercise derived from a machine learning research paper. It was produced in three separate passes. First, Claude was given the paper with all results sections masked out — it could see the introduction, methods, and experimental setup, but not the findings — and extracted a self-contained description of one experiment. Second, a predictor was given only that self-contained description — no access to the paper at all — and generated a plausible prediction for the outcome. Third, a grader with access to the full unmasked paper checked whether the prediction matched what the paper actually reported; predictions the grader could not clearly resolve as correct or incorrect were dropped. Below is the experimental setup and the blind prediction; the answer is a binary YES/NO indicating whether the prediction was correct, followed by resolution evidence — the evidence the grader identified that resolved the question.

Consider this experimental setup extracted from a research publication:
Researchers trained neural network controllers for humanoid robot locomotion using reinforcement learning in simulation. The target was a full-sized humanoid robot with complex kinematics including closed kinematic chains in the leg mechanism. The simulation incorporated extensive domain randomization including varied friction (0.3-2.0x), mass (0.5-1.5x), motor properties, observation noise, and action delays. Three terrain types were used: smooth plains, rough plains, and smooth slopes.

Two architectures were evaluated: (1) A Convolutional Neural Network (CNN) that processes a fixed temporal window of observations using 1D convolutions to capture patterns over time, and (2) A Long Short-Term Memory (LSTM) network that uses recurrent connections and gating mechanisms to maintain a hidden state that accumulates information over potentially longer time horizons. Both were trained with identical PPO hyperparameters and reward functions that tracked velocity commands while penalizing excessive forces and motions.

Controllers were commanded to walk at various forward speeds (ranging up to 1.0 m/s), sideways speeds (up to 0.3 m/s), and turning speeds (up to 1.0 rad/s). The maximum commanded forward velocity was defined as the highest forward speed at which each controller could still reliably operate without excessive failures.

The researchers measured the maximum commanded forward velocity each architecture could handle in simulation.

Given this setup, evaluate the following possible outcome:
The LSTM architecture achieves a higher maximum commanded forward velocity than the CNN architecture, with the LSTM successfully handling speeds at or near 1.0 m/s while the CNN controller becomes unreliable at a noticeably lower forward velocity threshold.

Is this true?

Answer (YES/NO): NO